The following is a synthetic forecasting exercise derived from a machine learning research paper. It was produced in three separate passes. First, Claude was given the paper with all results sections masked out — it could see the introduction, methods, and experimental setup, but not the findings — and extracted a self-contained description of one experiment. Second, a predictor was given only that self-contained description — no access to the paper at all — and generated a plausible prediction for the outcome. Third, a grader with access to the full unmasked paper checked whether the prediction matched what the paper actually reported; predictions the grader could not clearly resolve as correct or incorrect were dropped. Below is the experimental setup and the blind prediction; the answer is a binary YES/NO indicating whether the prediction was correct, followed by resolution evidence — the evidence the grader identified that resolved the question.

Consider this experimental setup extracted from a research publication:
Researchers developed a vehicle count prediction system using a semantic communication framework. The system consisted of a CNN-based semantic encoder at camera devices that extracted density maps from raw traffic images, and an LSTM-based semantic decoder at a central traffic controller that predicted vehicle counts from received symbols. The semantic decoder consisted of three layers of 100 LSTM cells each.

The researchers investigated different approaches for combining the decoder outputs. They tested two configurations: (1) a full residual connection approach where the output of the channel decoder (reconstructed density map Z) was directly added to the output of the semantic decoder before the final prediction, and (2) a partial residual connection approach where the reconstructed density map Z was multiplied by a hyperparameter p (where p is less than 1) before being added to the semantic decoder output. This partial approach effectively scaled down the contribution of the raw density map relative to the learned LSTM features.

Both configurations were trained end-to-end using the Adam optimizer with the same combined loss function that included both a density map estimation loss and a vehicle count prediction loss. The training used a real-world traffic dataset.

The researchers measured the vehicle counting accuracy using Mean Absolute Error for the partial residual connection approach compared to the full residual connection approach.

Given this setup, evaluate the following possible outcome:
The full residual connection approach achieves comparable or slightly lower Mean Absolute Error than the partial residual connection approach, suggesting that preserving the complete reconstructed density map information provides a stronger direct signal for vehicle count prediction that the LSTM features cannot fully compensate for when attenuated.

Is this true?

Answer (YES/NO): NO